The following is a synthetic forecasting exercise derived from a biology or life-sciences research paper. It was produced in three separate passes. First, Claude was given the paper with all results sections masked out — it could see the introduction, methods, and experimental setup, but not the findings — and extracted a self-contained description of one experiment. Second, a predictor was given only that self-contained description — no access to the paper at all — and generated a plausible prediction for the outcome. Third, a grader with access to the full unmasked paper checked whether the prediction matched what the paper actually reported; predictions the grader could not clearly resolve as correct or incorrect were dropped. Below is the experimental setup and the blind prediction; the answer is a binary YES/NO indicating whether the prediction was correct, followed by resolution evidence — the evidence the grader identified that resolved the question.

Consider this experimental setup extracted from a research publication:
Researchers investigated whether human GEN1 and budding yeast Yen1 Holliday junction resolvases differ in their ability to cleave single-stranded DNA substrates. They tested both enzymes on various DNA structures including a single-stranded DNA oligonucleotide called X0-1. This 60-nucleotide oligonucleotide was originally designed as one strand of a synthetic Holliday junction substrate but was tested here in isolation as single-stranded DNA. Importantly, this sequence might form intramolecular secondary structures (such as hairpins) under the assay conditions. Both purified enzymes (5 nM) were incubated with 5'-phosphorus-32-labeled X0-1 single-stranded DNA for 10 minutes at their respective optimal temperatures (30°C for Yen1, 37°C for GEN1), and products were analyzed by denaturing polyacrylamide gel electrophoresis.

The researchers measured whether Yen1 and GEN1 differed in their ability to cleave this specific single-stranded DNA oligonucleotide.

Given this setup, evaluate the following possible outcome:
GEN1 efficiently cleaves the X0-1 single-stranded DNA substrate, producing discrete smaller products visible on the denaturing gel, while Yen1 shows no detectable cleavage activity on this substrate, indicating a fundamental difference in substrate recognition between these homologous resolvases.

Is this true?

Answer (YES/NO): YES